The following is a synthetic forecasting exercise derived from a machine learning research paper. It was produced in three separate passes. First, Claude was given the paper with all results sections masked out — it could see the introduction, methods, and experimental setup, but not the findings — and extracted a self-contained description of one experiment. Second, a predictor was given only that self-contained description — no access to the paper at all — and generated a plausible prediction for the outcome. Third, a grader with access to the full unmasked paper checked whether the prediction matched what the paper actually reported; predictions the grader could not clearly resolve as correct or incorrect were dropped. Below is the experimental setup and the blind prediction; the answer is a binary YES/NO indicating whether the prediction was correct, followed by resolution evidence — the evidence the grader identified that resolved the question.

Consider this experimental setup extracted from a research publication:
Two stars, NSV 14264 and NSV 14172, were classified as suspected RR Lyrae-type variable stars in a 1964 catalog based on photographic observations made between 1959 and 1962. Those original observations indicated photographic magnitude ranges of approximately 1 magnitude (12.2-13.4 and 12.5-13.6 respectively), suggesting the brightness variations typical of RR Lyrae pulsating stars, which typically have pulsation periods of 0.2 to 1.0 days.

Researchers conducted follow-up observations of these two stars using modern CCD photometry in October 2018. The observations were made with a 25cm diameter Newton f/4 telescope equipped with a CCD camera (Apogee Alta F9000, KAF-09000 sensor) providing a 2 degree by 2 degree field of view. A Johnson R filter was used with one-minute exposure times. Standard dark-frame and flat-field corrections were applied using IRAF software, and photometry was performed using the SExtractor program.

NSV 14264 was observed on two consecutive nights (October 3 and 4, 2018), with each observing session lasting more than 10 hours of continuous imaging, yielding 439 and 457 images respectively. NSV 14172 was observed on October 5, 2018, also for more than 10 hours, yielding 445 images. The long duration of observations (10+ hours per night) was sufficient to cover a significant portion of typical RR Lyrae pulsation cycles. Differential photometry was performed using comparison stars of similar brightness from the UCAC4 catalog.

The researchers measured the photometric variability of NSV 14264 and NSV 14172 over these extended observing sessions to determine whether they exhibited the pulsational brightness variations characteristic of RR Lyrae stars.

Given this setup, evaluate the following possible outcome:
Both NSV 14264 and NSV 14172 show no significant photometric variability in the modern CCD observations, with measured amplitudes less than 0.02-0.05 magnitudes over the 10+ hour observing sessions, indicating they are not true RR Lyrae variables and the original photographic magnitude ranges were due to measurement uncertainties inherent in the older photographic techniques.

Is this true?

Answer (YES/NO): YES